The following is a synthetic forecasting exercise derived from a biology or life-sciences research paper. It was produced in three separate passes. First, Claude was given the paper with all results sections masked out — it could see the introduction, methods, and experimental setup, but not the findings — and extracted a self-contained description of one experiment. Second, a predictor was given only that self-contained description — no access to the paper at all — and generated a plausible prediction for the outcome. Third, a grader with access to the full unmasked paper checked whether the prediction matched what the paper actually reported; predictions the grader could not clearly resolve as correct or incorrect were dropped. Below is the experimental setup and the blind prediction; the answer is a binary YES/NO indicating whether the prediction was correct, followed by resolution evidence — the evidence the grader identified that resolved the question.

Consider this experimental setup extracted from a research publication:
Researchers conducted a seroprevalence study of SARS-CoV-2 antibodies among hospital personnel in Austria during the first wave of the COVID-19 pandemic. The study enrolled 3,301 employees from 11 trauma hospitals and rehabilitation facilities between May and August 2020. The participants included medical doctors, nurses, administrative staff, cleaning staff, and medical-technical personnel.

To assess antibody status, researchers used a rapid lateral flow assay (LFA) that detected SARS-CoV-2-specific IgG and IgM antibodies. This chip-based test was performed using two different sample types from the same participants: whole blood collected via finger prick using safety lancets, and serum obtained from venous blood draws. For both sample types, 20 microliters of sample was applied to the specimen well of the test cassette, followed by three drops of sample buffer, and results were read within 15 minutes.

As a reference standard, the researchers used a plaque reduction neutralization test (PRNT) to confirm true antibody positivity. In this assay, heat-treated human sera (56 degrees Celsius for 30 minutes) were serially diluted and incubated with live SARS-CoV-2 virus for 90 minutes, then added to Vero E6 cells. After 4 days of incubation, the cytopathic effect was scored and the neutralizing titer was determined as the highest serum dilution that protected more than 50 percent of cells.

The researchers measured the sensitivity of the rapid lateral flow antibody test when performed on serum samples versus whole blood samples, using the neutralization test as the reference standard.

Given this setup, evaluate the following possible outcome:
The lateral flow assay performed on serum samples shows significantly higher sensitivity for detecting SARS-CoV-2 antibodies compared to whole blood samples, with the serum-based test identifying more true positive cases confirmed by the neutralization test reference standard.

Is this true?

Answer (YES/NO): YES